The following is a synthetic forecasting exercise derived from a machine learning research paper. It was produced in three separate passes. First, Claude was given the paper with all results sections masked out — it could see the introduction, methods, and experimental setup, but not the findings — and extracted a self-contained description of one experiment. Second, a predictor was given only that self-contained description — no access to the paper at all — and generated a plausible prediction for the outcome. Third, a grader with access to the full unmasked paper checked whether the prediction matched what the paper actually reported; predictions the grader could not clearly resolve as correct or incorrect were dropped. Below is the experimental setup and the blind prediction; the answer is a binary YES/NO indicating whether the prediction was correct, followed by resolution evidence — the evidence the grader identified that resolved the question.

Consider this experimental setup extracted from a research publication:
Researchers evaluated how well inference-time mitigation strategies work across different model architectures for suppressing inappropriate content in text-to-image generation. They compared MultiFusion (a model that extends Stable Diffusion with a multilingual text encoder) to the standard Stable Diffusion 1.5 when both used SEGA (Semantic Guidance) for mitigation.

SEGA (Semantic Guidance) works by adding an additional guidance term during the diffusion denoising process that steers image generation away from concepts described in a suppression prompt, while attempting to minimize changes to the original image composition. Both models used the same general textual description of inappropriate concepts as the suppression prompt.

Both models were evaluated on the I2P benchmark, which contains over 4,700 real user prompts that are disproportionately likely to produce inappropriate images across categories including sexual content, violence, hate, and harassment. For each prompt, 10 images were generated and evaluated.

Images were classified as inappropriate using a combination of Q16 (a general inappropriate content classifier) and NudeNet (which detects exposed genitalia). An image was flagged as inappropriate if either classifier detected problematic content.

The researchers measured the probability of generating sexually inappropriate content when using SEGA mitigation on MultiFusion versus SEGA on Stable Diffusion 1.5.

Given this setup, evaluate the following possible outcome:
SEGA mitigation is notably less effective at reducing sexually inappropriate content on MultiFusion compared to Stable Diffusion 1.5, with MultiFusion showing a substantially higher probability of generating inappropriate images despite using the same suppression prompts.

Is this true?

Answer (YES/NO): NO